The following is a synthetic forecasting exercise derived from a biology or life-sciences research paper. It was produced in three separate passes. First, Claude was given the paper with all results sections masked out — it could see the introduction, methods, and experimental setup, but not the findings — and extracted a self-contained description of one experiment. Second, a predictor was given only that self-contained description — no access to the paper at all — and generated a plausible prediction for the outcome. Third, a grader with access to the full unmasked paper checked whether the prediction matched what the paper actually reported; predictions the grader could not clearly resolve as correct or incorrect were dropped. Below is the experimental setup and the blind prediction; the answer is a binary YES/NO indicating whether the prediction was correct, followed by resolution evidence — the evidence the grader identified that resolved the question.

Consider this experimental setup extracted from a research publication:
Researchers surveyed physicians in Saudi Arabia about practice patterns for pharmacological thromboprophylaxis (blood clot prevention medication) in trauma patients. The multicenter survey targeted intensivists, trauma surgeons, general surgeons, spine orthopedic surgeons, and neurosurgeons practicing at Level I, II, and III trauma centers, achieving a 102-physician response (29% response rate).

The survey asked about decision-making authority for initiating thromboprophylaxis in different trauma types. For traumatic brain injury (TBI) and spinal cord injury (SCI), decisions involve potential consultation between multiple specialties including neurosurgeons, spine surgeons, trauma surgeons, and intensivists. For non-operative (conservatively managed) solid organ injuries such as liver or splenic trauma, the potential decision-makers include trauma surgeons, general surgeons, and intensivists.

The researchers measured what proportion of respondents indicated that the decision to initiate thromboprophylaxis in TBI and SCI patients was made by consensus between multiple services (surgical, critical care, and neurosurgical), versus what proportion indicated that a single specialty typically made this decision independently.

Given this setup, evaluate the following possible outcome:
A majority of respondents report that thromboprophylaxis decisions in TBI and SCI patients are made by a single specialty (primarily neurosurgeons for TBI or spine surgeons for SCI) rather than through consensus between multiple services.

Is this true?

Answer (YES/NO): NO